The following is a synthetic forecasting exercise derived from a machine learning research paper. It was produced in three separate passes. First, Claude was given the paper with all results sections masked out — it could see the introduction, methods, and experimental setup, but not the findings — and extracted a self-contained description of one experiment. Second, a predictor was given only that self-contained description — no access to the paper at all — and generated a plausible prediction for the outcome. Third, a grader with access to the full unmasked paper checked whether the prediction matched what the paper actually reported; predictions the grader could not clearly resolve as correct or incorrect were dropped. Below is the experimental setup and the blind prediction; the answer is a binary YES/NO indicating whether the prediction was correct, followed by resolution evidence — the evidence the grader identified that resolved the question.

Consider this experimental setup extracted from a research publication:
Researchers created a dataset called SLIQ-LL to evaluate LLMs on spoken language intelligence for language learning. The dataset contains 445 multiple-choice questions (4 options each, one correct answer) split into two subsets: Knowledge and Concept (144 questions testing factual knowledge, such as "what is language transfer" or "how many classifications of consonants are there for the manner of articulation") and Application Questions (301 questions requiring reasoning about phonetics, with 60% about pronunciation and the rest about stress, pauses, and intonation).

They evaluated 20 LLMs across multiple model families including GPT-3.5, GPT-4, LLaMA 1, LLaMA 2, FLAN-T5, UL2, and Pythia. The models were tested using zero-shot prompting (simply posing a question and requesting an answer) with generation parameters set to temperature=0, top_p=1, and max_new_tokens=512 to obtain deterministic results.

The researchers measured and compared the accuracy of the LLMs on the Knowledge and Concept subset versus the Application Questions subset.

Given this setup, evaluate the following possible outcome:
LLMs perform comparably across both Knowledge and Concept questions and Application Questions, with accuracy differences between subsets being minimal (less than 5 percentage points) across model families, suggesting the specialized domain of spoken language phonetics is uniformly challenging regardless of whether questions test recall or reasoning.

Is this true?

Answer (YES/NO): NO